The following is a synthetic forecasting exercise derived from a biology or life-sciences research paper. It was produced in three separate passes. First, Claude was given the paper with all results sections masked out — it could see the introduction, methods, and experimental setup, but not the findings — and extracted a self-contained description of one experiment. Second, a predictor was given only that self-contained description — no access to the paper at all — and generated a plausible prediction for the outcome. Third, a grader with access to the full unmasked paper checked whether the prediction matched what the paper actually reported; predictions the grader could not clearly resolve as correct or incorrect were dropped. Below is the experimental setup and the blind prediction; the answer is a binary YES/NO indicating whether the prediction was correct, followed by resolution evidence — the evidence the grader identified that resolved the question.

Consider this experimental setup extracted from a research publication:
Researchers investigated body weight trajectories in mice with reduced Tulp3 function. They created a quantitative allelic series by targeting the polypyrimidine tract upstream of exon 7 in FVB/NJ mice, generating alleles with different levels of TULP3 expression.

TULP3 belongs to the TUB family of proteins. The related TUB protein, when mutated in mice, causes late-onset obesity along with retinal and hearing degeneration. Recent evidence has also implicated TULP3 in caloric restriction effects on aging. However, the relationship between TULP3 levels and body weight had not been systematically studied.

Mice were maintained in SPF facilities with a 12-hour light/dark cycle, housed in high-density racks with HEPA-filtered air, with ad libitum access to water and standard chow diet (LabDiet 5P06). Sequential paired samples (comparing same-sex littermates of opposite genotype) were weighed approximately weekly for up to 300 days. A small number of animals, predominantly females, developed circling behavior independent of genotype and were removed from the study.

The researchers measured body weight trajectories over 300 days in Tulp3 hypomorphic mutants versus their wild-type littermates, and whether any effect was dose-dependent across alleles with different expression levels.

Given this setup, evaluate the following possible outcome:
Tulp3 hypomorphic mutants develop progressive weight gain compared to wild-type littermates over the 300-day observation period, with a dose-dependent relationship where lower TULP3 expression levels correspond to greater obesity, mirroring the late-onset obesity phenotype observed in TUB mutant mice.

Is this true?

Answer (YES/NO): YES